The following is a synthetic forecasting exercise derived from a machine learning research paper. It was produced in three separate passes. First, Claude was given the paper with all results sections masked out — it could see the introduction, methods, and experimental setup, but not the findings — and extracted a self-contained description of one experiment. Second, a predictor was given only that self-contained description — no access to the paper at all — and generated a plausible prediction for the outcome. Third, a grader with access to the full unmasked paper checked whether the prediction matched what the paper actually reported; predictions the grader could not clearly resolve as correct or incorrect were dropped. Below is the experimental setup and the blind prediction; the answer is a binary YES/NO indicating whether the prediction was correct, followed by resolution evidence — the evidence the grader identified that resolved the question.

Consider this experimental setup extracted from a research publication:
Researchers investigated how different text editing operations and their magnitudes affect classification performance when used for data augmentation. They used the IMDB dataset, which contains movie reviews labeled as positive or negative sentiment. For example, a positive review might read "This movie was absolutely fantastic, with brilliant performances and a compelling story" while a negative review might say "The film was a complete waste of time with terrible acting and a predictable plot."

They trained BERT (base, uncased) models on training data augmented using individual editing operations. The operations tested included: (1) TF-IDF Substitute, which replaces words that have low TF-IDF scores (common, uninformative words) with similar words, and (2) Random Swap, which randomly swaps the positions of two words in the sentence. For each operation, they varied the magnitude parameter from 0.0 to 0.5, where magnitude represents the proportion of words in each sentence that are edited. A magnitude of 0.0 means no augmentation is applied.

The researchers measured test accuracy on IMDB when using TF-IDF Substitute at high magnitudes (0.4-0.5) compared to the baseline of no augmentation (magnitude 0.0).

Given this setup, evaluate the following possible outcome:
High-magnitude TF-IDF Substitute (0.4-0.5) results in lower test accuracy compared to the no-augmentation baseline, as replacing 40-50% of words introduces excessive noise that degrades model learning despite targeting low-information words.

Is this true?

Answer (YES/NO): YES